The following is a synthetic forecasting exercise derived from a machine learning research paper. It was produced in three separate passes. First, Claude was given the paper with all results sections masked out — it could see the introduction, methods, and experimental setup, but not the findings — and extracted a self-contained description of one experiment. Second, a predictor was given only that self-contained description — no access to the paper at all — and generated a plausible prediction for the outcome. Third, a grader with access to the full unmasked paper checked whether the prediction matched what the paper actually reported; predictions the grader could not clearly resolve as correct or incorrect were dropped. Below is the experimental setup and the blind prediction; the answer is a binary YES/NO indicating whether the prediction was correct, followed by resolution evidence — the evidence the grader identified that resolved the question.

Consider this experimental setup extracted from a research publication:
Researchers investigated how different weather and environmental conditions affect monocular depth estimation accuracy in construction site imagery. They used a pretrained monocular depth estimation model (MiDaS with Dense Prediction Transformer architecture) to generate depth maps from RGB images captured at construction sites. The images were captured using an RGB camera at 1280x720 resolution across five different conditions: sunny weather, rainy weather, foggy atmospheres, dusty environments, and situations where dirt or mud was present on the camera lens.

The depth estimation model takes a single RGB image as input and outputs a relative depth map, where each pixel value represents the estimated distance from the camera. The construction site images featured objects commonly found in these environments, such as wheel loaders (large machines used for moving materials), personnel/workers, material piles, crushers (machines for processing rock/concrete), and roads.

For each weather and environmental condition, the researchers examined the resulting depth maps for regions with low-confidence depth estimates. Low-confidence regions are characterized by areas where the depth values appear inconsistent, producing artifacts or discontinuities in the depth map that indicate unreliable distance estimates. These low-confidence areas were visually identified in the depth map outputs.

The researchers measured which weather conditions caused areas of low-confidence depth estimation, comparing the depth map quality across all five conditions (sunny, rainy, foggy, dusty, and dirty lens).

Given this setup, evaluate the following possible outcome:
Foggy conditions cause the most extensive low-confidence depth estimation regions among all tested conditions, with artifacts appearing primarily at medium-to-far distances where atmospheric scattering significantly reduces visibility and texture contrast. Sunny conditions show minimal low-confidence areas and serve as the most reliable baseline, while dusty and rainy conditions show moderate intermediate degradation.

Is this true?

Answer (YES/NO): NO